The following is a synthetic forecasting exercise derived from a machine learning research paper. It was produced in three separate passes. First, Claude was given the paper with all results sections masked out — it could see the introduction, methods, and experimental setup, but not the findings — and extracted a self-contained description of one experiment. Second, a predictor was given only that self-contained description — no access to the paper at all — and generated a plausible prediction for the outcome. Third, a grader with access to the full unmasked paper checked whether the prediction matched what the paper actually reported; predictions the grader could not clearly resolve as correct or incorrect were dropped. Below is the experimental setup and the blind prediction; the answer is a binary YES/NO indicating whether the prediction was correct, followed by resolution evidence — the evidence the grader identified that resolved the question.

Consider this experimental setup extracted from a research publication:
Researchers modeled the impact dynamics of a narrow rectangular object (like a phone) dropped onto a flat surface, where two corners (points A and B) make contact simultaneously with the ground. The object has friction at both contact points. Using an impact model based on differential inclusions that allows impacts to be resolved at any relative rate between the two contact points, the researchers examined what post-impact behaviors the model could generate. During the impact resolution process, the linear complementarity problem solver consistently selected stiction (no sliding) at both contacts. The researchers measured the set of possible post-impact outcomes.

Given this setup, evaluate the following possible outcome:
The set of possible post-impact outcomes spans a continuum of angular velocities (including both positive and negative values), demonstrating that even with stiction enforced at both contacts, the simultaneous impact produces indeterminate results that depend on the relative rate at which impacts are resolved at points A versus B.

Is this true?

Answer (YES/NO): YES